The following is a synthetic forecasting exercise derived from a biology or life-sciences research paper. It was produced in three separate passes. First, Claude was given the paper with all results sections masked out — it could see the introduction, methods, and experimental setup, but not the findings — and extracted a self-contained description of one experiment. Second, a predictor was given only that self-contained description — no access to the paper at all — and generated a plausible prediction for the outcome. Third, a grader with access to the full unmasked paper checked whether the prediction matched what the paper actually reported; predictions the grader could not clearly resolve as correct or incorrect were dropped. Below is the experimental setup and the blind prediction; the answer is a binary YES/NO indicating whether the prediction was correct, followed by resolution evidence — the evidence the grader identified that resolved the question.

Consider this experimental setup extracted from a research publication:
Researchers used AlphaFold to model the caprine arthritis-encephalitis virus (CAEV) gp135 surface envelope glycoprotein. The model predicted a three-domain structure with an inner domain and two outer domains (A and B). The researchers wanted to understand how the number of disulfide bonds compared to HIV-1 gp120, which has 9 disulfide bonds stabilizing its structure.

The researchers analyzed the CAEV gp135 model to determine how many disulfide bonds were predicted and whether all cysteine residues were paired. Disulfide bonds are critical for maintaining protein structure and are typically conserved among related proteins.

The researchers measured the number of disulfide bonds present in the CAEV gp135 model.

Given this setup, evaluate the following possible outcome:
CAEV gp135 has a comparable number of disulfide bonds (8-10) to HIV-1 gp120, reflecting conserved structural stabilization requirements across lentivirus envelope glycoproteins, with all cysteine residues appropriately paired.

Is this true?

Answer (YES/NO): NO